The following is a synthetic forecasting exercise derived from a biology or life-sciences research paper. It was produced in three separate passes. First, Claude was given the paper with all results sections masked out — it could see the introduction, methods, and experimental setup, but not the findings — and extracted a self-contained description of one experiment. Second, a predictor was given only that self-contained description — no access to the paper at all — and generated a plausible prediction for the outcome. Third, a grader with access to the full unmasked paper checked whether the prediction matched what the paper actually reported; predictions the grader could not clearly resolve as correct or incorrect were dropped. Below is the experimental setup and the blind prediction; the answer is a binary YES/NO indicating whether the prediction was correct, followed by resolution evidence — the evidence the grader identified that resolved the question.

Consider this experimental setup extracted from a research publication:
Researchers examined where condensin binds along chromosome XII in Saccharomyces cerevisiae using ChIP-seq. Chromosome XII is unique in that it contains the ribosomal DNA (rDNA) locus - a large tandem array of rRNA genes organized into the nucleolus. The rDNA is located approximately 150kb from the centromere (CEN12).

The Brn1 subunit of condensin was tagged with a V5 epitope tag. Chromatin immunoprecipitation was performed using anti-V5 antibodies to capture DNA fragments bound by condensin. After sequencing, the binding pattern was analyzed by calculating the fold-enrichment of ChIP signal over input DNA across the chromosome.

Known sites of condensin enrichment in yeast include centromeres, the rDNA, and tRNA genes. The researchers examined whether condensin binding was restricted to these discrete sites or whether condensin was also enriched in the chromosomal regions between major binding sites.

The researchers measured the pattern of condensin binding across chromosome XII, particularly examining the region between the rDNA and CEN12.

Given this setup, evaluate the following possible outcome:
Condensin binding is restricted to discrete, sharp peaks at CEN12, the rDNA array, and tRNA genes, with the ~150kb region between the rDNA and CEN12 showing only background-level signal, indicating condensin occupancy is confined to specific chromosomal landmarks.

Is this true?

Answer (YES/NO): NO